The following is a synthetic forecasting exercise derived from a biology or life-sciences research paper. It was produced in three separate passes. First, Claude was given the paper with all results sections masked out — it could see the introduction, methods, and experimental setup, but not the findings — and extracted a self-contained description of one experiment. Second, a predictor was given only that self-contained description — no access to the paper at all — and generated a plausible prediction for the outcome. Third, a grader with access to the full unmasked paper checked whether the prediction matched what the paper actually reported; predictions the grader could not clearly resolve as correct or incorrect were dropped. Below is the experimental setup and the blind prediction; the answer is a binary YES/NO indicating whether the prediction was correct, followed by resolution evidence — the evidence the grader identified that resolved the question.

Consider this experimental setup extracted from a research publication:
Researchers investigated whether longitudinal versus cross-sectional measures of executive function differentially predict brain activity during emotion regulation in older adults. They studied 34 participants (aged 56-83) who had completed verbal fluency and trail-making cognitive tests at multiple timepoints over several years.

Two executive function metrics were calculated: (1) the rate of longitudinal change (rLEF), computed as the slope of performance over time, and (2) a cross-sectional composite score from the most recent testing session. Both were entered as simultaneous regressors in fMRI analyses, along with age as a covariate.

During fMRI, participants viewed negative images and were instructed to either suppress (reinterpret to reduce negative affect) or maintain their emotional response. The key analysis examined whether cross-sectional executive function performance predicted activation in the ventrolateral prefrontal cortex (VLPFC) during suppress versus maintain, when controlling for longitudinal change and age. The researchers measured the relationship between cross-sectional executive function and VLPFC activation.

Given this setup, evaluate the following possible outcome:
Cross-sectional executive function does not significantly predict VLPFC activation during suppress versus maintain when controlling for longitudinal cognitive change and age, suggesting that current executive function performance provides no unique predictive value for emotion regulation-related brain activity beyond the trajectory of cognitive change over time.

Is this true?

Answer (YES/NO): YES